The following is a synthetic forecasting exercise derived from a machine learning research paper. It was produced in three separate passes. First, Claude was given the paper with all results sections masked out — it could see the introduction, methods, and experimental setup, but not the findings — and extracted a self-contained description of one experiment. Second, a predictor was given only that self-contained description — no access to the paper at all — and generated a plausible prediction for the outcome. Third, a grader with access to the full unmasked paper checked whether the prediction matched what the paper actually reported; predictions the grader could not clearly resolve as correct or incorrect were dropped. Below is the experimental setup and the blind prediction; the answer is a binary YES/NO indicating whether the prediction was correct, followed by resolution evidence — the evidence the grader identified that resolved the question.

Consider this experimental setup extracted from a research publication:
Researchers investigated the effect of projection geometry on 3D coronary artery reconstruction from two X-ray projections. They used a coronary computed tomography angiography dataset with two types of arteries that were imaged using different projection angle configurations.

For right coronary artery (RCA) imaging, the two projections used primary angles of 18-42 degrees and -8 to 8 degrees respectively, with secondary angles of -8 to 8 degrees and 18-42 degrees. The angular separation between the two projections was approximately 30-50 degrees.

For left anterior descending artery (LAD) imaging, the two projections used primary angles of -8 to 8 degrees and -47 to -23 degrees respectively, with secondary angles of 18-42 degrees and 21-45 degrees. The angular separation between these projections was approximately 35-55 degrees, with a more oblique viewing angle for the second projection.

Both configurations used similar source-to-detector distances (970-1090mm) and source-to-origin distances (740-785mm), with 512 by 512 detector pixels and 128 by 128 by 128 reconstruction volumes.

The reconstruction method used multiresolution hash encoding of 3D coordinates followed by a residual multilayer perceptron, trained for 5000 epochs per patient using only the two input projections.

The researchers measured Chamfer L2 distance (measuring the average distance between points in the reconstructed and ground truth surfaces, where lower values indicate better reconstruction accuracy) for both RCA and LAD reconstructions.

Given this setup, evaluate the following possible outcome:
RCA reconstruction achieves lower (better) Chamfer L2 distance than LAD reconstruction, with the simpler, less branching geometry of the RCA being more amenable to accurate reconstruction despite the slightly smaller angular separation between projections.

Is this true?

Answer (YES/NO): YES